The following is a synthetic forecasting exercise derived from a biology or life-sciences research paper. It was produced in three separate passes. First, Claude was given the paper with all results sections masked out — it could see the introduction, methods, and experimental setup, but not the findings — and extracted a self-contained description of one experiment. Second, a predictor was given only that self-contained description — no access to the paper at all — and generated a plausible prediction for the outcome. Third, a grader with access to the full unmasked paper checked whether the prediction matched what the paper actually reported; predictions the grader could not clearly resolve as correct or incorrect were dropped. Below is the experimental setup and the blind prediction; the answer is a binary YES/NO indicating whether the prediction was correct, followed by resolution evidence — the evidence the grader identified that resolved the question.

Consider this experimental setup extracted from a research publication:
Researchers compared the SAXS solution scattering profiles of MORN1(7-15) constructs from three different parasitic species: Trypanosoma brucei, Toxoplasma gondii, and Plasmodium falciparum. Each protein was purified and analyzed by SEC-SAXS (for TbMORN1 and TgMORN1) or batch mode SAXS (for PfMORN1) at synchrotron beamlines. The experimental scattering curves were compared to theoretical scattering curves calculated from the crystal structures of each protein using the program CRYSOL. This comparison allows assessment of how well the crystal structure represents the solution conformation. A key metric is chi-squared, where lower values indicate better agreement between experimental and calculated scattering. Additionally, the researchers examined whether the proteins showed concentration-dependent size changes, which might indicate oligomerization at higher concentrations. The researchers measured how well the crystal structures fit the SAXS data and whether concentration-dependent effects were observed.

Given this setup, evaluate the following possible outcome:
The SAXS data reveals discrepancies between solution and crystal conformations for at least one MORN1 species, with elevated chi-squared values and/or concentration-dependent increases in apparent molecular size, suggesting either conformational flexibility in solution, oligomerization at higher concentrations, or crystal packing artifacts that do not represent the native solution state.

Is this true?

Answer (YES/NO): YES